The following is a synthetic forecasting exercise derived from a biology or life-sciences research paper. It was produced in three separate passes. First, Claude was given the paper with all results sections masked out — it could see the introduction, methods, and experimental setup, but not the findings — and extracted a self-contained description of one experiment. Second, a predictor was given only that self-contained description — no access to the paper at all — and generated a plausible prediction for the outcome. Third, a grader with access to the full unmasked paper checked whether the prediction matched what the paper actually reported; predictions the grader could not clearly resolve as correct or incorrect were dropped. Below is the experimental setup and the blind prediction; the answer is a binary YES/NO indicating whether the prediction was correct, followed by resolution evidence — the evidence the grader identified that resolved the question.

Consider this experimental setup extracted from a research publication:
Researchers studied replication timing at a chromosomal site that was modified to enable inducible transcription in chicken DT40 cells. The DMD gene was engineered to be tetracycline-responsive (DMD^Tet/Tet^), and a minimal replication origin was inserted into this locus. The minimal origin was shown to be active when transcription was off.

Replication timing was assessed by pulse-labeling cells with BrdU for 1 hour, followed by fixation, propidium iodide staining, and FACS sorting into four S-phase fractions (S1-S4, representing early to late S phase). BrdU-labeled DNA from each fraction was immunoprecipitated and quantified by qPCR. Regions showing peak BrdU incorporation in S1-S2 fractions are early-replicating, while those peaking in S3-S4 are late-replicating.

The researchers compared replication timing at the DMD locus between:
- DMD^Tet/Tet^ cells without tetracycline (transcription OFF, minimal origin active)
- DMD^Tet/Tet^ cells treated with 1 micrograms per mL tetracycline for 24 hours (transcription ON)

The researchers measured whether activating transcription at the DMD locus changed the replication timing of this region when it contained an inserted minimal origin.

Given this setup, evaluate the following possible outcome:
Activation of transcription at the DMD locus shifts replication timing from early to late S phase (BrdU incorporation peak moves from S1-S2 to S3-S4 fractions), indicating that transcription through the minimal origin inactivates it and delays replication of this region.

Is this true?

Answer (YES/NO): NO